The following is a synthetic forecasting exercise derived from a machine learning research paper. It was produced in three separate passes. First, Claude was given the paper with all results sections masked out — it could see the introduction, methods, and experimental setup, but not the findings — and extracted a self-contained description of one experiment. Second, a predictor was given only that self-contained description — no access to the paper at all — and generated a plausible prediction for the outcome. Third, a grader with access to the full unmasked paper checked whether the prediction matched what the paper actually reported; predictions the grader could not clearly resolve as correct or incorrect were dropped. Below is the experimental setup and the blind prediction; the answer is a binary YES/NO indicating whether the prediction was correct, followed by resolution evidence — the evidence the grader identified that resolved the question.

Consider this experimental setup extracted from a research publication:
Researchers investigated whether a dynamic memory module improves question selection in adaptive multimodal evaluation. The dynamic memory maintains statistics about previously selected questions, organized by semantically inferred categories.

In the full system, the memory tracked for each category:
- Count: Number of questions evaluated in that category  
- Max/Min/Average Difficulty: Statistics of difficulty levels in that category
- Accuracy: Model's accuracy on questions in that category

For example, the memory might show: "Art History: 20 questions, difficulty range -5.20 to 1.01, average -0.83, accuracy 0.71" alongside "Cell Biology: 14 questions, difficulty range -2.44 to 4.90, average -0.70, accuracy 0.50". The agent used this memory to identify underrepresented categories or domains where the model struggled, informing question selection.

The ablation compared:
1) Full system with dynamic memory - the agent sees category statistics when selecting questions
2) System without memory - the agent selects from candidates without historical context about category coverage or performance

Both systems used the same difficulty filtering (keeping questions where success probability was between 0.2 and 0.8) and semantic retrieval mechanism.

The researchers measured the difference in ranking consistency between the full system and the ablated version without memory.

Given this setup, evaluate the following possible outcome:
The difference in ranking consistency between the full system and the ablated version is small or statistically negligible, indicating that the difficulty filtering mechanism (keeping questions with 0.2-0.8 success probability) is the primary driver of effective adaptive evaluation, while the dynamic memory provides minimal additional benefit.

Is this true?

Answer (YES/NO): NO